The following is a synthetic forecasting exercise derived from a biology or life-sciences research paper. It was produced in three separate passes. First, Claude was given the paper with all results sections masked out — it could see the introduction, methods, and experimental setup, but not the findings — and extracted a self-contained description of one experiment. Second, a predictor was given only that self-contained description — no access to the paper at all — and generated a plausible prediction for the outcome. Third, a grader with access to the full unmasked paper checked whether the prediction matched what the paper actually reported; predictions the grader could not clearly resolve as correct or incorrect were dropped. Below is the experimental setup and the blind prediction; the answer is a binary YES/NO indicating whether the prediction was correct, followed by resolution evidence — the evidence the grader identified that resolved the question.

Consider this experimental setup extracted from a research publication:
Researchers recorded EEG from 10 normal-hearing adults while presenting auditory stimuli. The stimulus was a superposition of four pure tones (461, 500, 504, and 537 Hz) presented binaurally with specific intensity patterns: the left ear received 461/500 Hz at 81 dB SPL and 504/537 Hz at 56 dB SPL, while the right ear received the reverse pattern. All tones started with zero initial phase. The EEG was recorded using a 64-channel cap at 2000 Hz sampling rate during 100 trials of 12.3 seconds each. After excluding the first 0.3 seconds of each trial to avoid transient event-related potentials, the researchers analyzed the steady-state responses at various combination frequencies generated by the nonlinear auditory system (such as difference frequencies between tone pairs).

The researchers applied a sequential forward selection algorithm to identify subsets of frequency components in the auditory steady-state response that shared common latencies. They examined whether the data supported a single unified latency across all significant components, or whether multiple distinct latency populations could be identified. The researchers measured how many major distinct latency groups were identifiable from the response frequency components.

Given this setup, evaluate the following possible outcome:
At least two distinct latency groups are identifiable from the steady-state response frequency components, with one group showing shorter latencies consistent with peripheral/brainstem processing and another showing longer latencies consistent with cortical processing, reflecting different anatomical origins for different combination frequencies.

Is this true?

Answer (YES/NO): YES